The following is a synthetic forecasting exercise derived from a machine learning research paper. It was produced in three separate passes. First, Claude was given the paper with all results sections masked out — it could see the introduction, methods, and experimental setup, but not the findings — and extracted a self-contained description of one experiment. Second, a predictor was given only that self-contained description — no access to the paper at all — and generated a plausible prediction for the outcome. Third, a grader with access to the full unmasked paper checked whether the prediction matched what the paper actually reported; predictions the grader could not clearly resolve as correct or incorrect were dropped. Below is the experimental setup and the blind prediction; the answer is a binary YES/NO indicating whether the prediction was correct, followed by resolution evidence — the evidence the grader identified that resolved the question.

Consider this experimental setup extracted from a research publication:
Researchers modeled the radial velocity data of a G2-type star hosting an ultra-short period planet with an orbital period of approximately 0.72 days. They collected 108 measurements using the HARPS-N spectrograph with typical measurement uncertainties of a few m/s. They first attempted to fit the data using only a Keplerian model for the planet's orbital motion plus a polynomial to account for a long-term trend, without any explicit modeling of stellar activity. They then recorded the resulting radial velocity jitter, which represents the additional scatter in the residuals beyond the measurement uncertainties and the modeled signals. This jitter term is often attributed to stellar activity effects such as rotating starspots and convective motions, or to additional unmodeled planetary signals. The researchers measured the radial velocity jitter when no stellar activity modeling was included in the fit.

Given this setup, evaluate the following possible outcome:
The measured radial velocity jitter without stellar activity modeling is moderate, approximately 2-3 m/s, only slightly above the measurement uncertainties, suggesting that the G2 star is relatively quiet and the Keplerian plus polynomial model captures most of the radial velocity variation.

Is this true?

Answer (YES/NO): NO